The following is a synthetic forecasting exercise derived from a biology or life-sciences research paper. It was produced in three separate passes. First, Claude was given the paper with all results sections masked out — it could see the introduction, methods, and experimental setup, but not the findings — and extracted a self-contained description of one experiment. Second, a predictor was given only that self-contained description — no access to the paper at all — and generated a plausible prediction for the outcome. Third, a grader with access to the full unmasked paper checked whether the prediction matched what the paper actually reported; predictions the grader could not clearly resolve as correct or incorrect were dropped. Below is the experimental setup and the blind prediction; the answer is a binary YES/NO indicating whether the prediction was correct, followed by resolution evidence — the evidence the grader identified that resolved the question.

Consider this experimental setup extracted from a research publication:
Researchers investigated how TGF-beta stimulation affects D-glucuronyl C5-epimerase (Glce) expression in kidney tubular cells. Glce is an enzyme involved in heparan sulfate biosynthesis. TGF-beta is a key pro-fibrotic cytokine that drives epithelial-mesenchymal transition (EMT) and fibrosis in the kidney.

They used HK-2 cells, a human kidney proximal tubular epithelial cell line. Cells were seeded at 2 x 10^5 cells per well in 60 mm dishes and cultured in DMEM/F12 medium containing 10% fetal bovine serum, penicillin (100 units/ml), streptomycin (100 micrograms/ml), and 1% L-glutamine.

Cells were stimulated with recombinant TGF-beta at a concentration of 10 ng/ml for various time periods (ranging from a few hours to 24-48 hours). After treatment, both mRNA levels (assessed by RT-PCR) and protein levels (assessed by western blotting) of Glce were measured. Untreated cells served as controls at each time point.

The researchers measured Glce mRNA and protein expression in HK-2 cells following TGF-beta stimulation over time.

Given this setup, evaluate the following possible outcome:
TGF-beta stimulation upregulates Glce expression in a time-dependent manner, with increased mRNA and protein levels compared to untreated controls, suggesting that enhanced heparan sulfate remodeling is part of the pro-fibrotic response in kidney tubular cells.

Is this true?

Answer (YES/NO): NO